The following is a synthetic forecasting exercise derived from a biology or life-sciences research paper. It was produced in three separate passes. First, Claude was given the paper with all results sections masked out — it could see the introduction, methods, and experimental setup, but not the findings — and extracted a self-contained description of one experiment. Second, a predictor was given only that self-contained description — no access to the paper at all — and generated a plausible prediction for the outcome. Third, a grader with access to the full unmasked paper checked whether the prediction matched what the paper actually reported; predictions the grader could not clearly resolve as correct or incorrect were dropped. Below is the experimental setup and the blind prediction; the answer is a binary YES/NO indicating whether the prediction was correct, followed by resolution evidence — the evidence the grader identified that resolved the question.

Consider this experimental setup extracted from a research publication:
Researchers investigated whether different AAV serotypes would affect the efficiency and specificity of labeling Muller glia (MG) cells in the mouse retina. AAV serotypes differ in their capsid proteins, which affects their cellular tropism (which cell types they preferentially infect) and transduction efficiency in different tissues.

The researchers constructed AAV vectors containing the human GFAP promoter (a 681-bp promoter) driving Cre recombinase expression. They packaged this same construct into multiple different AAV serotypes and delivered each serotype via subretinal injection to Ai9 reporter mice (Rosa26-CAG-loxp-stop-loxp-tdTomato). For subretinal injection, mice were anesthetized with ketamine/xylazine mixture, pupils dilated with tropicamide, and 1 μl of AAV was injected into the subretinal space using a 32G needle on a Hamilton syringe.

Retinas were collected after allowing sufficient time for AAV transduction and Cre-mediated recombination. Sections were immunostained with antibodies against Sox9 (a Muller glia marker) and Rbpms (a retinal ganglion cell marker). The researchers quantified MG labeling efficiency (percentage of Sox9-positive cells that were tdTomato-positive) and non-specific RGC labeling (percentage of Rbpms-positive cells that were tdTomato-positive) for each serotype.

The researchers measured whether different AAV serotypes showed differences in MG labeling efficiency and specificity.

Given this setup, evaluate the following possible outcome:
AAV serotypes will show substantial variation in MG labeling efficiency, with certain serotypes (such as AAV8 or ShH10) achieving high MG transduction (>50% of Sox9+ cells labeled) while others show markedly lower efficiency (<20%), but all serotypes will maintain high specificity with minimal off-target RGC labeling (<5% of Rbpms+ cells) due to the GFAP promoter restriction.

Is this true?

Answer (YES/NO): NO